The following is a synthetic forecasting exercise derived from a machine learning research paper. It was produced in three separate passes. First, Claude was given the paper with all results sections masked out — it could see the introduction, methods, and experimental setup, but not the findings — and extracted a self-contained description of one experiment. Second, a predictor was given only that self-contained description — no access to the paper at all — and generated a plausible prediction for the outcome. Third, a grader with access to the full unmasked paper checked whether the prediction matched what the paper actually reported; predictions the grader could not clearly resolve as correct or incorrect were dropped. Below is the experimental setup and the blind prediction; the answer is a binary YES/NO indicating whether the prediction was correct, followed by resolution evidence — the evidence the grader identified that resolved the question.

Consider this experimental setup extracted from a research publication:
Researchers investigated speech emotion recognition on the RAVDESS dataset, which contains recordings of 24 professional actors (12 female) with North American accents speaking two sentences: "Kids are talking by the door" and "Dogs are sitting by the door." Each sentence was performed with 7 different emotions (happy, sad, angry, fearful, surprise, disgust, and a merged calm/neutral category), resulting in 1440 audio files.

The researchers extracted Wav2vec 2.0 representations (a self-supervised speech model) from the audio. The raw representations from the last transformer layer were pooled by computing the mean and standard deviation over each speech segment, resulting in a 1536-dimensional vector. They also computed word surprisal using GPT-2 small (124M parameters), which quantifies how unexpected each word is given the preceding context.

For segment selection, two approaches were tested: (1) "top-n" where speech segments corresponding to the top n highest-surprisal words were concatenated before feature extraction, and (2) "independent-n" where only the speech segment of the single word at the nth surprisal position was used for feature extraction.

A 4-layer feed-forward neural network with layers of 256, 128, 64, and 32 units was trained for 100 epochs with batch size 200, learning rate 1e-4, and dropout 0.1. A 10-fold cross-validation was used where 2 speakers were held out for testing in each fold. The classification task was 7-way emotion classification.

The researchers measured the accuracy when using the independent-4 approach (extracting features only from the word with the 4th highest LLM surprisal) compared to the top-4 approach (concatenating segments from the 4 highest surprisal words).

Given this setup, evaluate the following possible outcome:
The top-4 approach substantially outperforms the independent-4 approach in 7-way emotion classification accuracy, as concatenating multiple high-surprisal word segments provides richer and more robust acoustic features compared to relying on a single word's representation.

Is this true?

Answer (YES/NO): YES